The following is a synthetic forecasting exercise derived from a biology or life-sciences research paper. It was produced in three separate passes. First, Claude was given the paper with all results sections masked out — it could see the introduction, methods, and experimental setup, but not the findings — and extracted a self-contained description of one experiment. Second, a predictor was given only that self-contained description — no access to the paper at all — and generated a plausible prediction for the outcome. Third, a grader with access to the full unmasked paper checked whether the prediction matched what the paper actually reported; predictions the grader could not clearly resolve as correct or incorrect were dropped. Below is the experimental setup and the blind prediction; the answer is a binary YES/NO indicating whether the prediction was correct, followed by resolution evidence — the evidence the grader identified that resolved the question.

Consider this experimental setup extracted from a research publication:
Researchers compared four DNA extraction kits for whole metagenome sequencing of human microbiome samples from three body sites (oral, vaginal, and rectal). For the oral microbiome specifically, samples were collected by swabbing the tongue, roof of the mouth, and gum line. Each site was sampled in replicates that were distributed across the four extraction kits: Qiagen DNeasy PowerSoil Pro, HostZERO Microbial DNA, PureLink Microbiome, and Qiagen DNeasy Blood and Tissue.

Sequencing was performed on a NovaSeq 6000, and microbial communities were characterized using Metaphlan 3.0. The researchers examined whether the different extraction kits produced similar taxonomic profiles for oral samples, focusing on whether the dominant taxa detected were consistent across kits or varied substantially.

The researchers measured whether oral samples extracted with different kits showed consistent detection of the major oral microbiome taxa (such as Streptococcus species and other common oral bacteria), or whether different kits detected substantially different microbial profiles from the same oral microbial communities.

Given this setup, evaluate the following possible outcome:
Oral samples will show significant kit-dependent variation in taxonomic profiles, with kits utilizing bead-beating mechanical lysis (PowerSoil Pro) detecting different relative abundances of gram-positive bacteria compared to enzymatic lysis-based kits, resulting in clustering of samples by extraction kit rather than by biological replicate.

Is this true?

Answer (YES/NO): NO